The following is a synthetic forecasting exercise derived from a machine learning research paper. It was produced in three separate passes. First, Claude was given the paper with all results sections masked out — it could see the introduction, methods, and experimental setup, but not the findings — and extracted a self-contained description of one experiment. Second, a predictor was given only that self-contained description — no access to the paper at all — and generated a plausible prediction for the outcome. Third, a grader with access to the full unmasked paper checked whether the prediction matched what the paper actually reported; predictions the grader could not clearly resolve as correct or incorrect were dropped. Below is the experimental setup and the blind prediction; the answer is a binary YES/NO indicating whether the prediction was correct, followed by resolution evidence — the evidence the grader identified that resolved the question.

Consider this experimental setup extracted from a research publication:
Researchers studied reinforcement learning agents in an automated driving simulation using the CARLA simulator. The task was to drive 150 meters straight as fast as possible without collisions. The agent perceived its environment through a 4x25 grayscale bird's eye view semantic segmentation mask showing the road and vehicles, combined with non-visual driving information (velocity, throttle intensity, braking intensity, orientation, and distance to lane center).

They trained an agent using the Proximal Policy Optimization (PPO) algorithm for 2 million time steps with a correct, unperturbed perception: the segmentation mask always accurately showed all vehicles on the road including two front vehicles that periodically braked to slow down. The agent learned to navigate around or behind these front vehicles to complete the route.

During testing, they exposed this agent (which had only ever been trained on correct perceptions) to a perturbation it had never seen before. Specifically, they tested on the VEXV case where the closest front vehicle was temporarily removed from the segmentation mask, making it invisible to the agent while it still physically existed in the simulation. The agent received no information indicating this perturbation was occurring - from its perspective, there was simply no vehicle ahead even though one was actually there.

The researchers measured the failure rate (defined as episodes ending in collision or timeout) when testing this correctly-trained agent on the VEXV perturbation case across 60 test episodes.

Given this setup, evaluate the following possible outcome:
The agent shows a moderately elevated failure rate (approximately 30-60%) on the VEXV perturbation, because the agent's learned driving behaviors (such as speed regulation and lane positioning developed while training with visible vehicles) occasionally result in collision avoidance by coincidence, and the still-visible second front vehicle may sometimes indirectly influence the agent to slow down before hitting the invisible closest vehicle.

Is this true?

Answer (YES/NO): NO